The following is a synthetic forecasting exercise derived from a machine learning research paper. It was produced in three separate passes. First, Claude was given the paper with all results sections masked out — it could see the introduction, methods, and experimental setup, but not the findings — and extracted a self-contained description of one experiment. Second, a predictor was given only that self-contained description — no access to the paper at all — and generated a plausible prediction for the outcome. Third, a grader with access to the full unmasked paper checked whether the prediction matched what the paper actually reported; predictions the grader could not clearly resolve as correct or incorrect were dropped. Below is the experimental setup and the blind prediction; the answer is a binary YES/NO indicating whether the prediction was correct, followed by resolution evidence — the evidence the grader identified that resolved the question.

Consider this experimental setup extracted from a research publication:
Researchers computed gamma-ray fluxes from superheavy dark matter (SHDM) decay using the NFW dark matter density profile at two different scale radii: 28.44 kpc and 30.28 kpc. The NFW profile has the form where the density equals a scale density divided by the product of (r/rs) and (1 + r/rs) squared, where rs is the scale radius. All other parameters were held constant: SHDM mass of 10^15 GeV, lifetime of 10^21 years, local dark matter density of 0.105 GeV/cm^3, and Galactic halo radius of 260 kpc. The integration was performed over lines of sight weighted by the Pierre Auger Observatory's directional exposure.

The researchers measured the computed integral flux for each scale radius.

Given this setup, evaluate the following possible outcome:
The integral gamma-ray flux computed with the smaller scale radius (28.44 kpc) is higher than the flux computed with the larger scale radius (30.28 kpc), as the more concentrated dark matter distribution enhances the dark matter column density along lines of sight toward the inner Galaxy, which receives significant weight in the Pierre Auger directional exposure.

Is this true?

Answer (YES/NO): YES